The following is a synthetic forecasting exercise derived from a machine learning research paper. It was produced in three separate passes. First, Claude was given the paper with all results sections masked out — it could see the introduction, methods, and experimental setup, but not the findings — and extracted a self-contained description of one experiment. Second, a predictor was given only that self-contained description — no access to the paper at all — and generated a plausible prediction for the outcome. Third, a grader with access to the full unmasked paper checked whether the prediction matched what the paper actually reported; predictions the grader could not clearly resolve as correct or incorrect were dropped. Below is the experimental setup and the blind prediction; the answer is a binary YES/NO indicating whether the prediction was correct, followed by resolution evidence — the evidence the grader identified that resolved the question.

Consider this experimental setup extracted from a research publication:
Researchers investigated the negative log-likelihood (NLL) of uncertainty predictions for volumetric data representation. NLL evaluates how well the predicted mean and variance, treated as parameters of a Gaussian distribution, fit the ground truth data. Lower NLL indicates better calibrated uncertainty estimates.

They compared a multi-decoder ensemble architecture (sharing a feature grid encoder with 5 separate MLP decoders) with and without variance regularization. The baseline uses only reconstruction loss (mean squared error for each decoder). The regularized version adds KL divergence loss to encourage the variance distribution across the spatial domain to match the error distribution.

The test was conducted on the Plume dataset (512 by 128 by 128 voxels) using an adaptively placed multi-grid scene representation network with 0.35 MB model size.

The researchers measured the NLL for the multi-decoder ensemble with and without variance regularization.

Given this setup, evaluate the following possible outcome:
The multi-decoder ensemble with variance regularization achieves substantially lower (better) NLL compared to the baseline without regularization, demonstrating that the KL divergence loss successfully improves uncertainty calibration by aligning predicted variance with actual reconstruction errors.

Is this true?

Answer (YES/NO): YES